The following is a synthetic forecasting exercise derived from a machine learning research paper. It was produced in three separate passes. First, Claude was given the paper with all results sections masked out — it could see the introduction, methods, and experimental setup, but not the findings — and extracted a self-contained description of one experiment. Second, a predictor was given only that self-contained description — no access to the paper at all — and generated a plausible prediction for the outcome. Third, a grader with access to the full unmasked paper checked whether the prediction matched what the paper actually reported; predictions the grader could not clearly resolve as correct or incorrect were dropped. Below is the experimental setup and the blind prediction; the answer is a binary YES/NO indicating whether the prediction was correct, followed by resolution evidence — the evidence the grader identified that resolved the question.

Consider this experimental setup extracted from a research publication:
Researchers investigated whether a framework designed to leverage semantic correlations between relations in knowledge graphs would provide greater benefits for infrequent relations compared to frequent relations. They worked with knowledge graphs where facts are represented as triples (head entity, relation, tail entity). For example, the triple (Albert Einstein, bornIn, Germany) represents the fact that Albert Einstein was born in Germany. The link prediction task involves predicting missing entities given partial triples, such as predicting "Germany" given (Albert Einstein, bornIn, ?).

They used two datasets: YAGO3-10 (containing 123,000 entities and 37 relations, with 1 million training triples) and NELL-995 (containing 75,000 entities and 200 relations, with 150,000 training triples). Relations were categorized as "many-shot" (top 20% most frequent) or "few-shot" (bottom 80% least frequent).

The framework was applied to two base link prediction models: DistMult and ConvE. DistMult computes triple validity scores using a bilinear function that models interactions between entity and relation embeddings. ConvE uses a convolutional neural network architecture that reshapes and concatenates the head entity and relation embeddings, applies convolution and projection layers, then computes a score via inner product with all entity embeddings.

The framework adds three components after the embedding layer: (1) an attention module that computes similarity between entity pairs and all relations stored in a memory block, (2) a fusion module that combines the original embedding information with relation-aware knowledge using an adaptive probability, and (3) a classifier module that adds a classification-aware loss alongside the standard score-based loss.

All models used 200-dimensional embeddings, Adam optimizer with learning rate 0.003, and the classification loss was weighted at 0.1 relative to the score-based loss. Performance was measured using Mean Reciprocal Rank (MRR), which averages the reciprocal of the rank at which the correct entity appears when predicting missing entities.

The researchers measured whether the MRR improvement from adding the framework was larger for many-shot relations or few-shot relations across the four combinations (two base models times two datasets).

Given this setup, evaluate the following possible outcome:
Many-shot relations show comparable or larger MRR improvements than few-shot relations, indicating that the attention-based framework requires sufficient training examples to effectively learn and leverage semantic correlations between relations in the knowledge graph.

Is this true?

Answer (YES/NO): NO